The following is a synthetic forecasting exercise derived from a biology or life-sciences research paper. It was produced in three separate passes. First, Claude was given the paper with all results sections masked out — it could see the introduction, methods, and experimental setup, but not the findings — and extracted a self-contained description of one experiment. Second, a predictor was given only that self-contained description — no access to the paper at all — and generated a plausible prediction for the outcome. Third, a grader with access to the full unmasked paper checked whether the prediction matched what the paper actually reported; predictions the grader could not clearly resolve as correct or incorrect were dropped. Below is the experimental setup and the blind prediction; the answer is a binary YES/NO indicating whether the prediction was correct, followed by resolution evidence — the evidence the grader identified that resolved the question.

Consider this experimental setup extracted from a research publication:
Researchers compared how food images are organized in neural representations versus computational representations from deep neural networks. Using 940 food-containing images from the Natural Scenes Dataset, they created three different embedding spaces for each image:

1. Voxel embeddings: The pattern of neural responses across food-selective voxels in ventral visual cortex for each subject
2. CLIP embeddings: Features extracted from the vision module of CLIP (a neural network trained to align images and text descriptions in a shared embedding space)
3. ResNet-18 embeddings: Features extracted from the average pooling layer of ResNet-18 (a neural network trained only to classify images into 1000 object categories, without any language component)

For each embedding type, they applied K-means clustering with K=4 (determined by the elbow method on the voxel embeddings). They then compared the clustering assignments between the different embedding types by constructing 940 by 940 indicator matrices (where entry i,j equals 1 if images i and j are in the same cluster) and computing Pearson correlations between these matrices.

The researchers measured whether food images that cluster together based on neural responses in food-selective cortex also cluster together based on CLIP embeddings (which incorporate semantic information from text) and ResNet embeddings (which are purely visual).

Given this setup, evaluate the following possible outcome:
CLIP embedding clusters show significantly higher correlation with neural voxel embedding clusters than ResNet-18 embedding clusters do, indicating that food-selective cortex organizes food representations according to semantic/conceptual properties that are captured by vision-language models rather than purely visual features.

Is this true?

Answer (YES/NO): NO